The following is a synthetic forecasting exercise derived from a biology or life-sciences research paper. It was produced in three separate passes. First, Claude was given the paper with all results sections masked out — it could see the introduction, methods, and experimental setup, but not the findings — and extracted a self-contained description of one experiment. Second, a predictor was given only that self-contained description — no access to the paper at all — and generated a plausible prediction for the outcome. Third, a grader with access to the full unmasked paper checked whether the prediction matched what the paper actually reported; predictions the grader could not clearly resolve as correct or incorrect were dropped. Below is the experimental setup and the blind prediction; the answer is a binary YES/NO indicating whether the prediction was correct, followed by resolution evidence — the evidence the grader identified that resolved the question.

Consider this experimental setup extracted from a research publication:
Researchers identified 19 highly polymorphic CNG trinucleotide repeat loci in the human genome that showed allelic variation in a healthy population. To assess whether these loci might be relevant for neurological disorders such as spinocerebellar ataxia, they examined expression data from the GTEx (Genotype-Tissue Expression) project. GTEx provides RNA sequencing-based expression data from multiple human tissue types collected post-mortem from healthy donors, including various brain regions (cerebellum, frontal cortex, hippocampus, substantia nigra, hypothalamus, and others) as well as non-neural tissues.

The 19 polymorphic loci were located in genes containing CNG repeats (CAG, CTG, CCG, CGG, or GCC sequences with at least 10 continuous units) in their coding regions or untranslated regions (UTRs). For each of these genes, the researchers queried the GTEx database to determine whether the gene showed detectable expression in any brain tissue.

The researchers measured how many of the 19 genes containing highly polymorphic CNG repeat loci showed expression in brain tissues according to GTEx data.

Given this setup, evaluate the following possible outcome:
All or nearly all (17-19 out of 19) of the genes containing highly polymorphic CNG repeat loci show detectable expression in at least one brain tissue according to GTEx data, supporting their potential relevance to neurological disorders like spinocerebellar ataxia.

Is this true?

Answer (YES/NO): YES